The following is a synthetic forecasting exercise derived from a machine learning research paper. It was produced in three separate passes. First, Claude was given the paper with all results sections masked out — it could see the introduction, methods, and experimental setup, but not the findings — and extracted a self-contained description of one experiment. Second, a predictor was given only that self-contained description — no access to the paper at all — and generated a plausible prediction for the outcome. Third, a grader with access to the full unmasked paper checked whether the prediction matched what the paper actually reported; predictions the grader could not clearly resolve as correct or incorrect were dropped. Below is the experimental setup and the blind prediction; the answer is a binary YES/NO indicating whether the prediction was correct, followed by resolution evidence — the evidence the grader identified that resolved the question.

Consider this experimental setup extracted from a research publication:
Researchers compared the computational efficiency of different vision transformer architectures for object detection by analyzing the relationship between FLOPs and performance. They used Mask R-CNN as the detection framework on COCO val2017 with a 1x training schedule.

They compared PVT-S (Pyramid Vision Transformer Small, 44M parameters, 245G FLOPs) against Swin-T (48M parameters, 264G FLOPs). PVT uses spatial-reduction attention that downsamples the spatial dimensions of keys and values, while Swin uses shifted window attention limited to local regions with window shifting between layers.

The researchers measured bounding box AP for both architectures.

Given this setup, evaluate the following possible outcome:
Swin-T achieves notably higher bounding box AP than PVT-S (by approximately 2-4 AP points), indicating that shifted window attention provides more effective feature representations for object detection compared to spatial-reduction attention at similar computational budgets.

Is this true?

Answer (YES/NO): YES